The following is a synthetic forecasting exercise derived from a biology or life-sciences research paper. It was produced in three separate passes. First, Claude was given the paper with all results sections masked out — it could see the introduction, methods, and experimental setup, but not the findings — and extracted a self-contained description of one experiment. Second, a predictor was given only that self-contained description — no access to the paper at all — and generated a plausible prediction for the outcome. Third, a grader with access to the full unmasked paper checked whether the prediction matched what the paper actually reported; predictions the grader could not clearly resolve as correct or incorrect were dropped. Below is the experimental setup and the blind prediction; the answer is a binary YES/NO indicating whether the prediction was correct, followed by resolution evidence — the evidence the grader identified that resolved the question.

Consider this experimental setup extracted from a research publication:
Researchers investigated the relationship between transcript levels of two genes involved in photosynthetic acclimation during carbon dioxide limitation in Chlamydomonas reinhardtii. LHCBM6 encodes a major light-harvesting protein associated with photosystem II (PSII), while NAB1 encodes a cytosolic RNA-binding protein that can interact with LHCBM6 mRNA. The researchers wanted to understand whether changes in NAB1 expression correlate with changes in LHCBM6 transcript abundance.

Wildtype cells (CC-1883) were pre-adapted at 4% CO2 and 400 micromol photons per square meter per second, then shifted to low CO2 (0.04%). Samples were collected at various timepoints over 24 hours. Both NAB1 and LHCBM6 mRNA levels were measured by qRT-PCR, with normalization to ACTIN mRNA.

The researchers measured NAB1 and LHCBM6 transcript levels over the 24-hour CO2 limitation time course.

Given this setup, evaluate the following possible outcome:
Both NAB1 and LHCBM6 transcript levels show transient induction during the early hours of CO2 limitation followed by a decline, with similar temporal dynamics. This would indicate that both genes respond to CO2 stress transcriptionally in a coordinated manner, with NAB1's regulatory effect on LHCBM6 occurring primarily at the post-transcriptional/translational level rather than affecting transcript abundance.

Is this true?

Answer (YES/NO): NO